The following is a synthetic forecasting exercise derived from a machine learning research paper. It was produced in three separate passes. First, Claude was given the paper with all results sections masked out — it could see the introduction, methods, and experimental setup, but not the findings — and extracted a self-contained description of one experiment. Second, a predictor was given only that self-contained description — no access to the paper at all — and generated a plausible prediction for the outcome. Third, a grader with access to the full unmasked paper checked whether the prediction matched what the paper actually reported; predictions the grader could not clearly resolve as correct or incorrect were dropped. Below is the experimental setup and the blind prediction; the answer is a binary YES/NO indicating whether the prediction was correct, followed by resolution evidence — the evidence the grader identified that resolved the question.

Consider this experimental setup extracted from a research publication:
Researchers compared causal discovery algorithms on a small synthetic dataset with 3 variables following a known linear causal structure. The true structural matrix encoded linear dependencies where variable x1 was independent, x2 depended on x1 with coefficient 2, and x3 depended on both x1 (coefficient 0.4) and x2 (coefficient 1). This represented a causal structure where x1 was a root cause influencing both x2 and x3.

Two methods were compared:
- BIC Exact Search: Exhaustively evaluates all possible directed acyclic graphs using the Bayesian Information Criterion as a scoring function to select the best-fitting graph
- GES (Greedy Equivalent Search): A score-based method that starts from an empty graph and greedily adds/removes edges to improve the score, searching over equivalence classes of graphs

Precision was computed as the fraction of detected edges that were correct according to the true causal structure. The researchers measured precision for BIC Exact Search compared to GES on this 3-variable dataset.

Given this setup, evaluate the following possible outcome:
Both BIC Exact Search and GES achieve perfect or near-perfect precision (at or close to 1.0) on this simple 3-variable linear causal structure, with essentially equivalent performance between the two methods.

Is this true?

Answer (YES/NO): NO